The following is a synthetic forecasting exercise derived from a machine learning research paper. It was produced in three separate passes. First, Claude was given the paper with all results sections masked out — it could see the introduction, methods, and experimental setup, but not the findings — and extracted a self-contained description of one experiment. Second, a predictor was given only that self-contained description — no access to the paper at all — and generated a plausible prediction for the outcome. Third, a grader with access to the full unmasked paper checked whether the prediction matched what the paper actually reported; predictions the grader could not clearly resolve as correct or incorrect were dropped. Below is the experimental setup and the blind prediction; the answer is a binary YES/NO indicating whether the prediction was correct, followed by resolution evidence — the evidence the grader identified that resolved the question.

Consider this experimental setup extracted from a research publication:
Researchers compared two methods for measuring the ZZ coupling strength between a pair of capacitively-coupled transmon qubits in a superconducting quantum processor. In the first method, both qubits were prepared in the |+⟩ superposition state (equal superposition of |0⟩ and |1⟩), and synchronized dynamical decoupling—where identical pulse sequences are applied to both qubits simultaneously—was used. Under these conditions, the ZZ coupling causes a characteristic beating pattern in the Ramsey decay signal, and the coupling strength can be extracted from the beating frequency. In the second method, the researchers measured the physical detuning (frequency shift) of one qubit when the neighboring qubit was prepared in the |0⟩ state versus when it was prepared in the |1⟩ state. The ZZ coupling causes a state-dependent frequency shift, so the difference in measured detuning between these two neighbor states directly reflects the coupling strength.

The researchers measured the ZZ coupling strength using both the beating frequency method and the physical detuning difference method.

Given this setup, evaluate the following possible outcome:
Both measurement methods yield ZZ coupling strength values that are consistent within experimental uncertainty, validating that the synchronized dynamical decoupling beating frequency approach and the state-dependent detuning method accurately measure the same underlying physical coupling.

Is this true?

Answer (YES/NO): YES